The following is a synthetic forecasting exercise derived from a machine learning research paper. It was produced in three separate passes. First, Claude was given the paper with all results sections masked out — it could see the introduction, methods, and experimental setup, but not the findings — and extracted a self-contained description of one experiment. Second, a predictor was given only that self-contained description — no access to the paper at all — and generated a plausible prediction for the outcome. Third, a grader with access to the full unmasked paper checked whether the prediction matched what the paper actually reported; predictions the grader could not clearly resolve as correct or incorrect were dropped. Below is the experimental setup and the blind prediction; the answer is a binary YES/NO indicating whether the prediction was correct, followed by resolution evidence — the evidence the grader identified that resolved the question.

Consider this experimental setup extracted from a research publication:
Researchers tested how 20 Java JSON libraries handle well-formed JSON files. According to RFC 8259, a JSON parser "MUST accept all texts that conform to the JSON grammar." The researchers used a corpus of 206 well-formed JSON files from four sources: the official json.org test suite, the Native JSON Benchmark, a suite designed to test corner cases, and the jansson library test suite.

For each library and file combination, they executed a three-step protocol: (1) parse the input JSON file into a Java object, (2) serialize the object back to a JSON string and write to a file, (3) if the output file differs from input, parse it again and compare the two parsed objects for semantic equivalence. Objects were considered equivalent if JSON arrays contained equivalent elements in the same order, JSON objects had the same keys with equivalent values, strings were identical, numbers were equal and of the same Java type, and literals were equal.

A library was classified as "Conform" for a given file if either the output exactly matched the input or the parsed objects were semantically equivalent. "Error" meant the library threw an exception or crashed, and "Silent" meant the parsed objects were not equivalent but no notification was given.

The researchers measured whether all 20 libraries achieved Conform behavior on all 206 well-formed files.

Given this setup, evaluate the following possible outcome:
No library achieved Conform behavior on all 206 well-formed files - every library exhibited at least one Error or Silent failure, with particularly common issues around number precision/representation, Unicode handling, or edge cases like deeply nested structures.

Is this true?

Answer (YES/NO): NO